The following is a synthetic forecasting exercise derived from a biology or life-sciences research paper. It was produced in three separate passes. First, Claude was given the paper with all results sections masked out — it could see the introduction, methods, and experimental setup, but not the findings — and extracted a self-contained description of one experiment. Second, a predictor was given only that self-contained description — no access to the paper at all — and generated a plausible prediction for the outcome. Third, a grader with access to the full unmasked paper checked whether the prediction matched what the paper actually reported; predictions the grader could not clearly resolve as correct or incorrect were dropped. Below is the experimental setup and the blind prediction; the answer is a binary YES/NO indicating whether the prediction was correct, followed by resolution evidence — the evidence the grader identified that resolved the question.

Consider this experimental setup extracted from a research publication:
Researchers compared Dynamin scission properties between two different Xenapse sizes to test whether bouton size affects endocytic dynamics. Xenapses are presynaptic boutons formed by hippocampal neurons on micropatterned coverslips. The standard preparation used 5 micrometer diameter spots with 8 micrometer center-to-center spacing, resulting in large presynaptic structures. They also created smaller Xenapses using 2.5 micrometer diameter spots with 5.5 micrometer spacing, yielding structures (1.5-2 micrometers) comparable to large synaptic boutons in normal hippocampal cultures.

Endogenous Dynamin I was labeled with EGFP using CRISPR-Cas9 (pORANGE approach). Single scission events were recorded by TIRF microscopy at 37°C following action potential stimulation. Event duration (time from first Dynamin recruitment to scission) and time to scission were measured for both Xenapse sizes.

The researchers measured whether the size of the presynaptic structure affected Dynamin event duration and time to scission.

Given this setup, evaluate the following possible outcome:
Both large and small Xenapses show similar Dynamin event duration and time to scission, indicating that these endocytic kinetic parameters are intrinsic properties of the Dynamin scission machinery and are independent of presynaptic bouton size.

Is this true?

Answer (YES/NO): YES